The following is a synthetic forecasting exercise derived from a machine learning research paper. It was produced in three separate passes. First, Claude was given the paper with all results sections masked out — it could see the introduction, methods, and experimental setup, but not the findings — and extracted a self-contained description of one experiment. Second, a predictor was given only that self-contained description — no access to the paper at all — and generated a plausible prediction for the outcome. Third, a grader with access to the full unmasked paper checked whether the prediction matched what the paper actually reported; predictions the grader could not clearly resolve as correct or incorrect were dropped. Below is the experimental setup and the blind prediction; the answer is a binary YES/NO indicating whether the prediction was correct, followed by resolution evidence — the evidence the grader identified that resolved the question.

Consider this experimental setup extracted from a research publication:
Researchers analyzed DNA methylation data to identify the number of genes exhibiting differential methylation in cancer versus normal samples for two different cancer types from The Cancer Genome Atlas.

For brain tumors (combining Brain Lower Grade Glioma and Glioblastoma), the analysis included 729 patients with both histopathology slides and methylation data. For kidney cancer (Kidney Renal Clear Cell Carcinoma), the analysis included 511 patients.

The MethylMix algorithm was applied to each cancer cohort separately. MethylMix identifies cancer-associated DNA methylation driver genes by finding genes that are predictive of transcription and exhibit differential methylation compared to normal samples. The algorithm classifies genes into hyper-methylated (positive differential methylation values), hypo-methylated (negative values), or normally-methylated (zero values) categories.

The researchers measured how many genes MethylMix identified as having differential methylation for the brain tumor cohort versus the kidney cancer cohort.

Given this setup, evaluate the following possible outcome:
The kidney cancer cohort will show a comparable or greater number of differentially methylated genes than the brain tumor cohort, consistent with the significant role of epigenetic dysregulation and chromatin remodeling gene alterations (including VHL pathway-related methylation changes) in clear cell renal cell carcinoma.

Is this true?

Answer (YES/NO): NO